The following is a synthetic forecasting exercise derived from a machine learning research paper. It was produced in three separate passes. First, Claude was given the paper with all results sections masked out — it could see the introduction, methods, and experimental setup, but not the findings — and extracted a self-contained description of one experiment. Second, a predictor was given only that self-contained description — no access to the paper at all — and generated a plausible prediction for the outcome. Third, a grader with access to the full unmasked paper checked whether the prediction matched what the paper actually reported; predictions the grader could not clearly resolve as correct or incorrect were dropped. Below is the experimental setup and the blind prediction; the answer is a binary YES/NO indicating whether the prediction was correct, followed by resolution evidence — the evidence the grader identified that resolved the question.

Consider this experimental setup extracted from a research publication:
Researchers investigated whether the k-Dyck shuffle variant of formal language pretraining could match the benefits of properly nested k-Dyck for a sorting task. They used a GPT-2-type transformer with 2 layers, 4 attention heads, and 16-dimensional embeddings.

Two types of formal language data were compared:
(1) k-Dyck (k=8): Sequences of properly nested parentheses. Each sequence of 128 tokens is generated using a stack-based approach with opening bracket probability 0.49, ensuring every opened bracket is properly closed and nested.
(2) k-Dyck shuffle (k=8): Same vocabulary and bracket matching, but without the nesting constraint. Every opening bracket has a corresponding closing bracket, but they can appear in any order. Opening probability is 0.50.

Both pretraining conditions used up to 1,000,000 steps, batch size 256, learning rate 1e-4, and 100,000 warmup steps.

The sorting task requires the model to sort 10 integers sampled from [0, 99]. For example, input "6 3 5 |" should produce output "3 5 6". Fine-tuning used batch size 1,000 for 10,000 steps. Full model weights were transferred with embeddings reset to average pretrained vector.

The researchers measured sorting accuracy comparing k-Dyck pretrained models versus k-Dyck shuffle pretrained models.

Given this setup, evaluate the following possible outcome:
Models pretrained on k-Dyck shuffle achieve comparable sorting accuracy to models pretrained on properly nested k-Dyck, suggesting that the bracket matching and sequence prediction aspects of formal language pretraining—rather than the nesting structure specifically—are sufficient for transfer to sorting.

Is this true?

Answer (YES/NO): NO